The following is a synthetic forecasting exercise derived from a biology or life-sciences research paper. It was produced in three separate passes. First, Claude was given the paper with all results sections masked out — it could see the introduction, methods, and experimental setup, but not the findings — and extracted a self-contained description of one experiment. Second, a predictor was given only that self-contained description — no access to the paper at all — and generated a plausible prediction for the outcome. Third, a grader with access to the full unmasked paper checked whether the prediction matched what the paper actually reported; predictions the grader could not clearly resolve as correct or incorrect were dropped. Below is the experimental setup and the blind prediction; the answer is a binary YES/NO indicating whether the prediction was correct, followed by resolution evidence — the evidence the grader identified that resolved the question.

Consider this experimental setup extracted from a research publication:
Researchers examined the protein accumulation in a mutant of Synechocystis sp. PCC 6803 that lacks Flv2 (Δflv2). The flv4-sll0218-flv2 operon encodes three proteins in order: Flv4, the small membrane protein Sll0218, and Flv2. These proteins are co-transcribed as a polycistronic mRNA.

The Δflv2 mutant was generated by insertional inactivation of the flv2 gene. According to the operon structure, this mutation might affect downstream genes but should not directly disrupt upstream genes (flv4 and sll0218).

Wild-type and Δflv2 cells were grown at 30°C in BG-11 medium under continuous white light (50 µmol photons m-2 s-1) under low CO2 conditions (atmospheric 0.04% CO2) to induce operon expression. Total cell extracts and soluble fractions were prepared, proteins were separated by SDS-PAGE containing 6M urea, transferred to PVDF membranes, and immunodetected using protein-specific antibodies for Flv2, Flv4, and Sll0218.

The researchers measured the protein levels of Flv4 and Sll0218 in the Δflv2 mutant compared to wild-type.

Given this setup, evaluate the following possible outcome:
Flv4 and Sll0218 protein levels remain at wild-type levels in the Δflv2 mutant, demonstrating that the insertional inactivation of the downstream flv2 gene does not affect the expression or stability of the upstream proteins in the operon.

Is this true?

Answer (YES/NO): NO